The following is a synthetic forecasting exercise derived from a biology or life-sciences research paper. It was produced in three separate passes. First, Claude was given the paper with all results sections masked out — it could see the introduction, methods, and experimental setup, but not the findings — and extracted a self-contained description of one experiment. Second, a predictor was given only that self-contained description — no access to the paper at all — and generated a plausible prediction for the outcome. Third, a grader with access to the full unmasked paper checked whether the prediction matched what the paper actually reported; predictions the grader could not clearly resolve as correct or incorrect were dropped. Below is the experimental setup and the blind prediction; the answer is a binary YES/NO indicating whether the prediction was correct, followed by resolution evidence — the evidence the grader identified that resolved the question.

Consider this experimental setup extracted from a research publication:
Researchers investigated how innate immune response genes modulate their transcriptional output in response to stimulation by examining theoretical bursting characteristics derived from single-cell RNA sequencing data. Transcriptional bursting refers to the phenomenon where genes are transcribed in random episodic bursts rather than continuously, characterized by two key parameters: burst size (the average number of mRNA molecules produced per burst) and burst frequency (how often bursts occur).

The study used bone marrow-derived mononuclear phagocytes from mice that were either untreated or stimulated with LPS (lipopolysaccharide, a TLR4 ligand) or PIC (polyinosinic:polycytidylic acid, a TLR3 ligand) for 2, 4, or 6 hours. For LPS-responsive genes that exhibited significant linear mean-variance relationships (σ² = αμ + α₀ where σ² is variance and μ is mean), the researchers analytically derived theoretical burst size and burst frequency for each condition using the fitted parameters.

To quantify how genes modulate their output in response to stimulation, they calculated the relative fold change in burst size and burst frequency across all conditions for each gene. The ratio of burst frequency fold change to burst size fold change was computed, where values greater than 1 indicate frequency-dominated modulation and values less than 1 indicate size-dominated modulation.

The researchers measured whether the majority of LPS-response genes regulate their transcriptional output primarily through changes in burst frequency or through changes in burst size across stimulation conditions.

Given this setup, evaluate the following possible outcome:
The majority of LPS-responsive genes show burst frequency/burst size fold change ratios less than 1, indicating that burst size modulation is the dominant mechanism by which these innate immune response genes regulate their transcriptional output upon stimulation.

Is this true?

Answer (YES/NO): NO